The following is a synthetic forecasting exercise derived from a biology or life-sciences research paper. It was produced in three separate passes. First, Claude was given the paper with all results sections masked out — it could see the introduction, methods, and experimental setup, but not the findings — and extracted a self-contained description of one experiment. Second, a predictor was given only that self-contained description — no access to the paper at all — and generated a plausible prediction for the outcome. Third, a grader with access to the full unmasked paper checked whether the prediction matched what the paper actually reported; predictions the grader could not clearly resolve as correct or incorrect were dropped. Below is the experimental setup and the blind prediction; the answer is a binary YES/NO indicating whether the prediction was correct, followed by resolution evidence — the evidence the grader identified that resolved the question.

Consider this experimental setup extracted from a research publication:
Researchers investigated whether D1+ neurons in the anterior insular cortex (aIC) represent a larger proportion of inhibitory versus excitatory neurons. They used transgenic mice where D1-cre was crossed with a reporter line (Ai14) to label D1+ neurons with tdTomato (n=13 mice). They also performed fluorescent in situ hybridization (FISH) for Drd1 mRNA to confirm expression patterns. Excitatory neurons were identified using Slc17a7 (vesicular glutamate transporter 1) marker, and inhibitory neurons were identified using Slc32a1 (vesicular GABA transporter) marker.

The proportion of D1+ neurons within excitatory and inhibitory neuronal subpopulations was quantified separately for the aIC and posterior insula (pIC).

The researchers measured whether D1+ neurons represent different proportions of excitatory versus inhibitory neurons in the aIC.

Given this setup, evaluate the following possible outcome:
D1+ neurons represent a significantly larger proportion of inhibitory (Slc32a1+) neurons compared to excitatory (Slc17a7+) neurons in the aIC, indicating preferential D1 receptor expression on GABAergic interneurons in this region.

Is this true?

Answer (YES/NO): YES